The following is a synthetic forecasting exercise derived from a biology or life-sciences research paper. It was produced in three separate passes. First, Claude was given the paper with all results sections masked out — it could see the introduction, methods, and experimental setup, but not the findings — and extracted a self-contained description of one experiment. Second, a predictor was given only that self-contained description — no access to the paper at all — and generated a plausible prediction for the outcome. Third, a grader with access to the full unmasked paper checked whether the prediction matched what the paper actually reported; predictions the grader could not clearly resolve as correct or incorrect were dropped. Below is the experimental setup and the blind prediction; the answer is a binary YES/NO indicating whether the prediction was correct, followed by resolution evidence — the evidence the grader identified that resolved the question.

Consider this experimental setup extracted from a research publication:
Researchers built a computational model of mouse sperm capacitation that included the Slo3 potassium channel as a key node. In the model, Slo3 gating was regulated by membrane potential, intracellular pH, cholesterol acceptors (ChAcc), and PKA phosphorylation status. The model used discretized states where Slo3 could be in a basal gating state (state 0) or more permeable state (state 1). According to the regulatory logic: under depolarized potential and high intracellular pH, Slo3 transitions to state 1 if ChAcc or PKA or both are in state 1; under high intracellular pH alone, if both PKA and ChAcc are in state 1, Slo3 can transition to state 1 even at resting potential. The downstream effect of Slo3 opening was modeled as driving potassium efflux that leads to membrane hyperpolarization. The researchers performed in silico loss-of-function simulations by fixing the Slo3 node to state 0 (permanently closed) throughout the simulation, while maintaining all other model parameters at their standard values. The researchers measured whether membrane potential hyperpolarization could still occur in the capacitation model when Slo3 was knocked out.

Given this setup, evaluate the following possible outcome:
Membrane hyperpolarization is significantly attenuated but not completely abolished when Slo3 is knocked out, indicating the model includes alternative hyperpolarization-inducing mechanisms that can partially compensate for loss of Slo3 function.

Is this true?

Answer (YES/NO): NO